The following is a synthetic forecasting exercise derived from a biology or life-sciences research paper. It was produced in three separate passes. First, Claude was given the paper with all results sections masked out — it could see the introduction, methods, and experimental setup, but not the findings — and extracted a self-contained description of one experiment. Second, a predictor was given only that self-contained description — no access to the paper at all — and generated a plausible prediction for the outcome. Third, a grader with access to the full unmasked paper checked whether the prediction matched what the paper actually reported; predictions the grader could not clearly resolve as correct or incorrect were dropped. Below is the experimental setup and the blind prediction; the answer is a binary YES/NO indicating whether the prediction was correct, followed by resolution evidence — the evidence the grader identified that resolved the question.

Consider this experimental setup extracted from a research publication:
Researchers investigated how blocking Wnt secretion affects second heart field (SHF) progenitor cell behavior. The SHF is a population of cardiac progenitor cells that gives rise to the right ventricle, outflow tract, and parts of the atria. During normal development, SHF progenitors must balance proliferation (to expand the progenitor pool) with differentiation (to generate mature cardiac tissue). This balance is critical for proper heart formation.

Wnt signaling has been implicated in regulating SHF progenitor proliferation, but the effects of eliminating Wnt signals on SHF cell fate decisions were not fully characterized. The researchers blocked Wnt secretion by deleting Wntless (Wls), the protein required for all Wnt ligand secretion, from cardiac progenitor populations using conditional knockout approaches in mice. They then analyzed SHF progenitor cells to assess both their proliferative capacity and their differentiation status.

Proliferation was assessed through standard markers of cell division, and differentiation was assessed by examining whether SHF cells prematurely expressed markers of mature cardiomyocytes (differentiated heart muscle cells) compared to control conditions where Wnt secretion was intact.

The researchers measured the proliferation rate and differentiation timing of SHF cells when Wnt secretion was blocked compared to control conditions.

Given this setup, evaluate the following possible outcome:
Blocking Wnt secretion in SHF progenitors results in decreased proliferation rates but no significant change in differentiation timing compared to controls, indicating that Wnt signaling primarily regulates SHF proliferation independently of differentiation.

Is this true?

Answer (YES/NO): NO